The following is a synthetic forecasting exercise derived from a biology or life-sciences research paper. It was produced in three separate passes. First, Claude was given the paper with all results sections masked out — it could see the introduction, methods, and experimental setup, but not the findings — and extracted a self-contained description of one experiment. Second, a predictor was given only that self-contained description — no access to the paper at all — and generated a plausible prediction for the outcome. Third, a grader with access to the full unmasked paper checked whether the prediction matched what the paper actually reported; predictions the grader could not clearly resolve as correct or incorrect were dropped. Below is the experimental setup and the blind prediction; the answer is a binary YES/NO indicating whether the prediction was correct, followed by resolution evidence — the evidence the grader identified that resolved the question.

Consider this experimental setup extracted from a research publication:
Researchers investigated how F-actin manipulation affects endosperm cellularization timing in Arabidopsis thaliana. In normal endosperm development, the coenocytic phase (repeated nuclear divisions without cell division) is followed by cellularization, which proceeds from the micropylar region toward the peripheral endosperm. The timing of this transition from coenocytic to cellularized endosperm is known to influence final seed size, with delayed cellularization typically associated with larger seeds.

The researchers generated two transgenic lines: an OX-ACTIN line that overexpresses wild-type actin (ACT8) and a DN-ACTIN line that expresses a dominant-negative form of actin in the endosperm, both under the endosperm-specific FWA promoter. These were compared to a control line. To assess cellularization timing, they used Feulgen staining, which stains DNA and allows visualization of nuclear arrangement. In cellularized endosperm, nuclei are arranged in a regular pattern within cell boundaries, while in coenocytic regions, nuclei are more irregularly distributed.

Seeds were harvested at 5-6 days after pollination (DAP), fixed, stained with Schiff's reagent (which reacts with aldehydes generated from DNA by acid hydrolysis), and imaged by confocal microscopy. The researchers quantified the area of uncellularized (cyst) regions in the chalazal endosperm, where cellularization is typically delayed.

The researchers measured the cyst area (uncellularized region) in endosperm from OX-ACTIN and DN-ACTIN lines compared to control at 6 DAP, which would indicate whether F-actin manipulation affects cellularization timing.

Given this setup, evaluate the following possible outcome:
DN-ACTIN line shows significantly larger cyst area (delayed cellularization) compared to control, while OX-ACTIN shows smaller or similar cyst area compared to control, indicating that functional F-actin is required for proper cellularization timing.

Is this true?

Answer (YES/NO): NO